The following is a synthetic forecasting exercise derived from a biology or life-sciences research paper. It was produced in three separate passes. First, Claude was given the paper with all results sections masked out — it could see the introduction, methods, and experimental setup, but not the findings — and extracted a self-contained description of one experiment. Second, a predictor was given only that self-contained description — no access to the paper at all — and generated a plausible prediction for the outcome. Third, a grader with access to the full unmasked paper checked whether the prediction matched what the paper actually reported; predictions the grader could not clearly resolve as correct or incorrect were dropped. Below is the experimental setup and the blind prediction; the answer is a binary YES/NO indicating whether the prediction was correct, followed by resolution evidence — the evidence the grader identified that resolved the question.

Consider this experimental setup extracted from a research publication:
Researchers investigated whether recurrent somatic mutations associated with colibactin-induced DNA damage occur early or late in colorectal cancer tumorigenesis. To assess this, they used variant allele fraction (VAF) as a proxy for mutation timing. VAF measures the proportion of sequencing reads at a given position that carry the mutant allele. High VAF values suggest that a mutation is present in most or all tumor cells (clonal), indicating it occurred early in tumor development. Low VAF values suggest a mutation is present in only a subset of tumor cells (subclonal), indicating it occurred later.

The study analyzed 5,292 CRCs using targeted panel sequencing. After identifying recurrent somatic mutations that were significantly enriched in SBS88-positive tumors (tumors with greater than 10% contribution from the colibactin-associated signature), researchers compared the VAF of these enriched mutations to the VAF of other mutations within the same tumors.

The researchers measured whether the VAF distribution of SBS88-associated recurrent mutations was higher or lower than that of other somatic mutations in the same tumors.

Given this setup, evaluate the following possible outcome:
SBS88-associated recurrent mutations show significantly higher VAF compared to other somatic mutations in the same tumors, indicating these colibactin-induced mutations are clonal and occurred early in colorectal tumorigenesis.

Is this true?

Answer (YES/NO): YES